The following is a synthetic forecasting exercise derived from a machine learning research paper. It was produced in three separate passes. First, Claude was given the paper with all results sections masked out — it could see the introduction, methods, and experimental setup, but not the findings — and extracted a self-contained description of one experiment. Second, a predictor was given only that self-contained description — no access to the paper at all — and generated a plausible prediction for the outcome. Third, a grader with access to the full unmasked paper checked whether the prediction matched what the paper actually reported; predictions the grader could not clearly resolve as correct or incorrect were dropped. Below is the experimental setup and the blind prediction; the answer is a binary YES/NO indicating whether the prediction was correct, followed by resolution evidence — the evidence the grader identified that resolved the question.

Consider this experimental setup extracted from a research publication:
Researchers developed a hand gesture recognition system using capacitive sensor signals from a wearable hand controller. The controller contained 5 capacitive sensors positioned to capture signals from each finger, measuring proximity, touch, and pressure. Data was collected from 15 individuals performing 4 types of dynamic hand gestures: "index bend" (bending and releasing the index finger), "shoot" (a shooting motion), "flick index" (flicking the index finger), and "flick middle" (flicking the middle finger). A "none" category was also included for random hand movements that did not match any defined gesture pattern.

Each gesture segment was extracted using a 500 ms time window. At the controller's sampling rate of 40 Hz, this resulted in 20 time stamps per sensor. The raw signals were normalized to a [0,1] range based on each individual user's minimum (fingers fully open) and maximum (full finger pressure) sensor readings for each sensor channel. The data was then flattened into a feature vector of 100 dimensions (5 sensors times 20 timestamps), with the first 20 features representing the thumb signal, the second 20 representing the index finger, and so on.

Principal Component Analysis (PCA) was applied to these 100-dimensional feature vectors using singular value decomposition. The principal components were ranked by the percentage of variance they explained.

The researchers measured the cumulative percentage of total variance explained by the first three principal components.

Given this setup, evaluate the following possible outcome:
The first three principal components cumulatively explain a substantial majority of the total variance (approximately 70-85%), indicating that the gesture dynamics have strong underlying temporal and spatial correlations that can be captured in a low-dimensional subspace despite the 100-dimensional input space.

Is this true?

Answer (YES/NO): NO